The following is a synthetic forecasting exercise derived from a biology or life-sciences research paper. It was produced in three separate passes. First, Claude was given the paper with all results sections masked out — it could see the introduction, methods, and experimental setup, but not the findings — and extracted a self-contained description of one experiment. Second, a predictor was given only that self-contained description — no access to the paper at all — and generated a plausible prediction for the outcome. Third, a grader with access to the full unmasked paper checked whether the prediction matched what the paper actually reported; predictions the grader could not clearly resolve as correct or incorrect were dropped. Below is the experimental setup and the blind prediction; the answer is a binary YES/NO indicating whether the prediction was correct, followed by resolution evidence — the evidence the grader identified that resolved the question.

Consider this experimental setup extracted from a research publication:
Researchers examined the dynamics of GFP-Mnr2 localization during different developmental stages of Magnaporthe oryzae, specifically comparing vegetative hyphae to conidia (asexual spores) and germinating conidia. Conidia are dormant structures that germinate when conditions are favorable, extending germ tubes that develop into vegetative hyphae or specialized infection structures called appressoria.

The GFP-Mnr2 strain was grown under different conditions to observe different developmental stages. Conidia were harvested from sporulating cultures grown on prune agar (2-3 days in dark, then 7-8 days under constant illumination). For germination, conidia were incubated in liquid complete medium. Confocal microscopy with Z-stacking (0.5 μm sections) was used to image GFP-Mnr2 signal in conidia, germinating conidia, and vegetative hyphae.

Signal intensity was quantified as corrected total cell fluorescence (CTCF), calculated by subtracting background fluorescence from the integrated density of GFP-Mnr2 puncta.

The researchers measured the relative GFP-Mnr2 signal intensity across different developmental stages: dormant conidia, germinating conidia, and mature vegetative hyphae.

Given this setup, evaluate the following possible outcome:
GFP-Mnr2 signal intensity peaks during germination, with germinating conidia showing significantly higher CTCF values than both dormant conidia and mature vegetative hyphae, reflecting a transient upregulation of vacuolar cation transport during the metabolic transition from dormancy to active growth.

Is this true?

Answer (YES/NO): NO